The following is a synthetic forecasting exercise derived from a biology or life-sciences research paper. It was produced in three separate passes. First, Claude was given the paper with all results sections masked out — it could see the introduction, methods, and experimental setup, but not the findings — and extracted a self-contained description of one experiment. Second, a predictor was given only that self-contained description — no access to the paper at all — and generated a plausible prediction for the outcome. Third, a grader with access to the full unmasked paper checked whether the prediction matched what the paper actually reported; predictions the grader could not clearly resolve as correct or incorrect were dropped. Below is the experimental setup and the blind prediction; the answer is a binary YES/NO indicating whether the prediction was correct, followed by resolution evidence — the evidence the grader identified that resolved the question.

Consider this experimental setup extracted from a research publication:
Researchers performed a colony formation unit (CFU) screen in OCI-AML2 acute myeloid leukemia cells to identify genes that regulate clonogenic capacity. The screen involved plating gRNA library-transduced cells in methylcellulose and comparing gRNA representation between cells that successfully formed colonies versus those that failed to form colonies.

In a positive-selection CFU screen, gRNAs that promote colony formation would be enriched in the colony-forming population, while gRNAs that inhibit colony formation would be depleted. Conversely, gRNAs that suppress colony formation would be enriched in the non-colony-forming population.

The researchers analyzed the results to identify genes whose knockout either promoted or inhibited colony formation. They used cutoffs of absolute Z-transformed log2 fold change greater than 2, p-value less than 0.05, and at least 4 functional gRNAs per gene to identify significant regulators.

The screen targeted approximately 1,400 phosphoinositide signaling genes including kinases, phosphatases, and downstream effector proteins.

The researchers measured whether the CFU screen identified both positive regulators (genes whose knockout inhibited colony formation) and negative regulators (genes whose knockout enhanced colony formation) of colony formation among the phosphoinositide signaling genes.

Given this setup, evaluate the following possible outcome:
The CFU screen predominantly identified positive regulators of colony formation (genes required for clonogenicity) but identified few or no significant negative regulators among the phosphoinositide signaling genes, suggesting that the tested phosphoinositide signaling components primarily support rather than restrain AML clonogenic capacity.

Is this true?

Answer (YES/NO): NO